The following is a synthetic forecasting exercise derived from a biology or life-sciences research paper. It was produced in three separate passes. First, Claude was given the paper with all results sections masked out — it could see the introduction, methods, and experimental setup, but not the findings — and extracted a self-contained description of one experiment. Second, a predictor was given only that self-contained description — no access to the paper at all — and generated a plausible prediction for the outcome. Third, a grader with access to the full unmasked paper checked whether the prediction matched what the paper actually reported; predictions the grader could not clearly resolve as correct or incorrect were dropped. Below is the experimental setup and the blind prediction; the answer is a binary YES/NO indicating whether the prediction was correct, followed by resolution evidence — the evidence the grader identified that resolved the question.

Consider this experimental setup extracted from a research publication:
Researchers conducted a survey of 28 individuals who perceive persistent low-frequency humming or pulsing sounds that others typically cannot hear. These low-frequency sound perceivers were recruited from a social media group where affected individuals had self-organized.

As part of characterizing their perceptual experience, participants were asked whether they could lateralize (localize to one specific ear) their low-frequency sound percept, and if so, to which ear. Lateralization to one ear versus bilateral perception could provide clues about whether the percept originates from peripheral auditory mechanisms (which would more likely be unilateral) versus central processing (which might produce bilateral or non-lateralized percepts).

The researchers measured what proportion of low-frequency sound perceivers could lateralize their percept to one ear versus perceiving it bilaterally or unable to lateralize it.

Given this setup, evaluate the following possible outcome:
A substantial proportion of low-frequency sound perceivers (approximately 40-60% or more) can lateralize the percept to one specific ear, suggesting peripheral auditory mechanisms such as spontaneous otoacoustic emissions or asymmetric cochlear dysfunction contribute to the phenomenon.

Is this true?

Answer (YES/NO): NO